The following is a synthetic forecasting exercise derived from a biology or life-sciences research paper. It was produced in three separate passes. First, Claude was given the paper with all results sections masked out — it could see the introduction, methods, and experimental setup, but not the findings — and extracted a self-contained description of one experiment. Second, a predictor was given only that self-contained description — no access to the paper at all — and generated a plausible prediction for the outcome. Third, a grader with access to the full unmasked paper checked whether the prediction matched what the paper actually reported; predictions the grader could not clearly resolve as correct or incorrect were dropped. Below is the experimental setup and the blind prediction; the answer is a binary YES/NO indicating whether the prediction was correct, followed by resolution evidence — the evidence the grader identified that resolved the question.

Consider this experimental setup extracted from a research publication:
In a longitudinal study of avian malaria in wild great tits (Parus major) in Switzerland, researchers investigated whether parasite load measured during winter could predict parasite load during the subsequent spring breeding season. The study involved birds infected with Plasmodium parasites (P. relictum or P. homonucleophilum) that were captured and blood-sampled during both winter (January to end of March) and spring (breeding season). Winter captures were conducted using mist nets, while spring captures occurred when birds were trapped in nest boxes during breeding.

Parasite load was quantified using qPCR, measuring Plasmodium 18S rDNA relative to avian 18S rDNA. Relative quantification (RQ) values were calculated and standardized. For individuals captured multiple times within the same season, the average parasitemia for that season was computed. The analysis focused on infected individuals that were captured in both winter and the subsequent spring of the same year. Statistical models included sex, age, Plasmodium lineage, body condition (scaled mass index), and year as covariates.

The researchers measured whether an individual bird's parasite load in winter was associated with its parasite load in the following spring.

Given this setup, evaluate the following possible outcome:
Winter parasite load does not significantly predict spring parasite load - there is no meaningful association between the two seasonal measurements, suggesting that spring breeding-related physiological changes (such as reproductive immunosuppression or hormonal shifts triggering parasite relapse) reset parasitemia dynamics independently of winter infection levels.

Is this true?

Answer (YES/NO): NO